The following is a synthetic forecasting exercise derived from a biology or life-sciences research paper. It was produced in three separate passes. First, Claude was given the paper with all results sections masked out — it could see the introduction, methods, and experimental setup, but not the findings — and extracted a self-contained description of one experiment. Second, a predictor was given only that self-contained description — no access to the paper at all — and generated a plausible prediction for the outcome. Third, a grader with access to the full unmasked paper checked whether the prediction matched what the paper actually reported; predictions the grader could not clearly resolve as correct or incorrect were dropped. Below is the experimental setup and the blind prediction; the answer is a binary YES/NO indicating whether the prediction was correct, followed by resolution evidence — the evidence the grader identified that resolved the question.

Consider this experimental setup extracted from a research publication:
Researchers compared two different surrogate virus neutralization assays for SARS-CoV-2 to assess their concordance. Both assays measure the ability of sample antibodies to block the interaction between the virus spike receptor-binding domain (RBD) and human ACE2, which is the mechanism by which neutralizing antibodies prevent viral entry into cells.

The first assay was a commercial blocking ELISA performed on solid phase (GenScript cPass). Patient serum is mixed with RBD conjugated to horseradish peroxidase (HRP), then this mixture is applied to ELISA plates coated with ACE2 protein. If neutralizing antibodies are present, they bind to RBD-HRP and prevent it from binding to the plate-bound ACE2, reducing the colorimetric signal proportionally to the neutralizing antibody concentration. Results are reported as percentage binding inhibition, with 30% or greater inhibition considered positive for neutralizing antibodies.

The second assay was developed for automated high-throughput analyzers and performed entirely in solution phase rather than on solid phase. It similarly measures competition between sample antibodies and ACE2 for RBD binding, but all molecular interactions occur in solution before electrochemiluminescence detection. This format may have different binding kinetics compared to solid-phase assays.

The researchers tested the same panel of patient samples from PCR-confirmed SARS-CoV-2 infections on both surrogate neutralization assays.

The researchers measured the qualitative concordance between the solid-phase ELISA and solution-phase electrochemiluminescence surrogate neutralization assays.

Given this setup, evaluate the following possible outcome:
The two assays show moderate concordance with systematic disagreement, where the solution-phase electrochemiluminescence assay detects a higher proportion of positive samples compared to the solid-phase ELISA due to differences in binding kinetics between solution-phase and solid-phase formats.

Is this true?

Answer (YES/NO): NO